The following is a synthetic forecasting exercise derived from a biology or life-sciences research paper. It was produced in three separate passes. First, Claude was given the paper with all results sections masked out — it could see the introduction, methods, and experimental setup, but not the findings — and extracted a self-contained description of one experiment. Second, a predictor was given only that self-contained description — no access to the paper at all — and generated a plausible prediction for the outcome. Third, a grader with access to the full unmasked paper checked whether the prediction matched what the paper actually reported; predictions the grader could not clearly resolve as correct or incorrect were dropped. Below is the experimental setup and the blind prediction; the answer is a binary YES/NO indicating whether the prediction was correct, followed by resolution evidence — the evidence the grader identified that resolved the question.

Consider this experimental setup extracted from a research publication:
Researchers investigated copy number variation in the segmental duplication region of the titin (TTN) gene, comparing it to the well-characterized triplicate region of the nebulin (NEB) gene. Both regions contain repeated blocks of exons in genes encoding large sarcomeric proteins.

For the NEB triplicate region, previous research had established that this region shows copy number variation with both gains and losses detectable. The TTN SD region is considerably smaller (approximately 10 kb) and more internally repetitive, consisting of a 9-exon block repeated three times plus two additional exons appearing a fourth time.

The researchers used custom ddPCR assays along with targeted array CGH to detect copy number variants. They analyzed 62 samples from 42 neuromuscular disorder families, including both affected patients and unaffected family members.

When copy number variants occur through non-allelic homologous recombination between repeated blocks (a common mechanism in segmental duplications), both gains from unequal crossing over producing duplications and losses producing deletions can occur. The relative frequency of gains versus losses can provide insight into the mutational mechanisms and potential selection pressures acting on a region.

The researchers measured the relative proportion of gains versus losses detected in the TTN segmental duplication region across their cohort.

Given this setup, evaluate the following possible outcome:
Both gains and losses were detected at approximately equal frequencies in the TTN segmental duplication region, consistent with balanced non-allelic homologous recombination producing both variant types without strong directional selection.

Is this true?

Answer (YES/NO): YES